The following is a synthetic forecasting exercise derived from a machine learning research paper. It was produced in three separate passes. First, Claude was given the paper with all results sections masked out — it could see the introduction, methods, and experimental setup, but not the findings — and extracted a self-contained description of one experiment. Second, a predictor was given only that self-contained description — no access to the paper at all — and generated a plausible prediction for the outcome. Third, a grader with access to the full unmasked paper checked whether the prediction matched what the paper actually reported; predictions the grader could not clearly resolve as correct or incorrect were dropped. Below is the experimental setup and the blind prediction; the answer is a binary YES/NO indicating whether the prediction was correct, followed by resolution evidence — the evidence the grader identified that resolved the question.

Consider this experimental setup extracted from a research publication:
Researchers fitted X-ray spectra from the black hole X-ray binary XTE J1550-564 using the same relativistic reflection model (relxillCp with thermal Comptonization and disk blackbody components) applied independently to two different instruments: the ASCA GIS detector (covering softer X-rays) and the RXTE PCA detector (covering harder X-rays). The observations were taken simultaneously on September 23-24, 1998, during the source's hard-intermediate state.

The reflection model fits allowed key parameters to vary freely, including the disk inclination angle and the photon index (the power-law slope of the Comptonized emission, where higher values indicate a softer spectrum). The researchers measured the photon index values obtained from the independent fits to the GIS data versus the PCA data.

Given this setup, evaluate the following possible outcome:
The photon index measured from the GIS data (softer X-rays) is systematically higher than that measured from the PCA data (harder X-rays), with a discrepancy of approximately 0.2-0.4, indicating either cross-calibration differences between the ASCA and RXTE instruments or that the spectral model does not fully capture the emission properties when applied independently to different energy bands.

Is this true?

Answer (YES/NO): NO